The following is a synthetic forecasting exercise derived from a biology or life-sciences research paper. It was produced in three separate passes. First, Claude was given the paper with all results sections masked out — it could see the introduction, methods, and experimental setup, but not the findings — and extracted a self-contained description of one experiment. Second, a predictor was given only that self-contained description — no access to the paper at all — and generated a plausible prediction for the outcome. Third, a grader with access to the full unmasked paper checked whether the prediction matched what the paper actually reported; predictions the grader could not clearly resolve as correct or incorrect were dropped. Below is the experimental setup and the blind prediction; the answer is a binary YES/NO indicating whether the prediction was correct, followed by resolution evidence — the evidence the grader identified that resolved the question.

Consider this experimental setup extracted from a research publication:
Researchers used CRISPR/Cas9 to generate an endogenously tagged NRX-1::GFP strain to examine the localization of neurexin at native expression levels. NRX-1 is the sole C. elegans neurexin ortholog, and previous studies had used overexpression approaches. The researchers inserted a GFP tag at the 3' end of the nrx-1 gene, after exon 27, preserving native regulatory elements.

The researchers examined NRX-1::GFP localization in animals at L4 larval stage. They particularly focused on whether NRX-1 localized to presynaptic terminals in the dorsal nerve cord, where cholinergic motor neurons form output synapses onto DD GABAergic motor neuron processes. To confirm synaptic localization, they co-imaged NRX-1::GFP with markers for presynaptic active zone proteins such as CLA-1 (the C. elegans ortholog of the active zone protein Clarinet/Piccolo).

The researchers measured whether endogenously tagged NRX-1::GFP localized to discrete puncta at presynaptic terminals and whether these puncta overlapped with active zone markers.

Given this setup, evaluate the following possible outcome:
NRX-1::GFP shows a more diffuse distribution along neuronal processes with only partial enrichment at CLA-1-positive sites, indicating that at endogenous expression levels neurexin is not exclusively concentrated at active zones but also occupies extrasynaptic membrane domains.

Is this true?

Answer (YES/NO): NO